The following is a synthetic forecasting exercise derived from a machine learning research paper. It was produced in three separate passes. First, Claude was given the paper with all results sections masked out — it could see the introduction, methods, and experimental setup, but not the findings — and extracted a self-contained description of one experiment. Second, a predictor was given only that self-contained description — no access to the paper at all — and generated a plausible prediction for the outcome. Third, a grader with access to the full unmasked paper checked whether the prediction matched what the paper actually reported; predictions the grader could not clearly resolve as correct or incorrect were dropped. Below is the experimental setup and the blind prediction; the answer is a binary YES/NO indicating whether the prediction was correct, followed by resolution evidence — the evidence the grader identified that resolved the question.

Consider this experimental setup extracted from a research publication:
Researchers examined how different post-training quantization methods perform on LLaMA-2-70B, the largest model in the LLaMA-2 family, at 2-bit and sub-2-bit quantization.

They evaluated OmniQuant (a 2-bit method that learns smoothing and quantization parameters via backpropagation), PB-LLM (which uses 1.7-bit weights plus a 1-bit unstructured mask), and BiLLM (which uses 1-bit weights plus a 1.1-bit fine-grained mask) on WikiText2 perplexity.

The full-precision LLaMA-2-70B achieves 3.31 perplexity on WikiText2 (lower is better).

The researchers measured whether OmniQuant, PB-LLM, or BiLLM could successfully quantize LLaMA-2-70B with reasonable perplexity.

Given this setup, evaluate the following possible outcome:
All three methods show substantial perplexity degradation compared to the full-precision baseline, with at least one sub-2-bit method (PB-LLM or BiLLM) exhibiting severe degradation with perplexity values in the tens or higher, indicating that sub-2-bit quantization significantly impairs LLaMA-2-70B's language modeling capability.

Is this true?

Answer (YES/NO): YES